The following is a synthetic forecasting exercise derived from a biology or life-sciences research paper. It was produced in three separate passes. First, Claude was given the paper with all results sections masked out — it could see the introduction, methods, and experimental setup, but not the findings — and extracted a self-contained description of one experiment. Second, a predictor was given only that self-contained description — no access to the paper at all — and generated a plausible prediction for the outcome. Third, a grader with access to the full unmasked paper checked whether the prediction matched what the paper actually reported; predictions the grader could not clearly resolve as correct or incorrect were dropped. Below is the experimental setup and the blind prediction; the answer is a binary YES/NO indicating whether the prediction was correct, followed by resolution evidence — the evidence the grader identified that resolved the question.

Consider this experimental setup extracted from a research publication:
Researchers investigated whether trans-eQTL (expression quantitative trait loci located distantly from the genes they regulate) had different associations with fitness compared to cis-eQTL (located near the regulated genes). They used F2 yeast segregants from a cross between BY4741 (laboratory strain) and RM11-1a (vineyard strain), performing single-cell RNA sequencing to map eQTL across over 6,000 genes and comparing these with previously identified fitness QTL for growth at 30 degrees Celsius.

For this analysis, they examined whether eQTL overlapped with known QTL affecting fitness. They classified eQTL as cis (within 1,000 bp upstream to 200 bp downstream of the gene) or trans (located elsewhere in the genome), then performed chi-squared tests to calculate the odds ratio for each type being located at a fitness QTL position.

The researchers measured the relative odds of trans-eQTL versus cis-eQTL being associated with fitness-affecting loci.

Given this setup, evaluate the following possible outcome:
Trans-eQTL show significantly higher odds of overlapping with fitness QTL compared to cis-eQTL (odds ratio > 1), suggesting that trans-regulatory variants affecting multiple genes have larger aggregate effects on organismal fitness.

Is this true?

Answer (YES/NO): YES